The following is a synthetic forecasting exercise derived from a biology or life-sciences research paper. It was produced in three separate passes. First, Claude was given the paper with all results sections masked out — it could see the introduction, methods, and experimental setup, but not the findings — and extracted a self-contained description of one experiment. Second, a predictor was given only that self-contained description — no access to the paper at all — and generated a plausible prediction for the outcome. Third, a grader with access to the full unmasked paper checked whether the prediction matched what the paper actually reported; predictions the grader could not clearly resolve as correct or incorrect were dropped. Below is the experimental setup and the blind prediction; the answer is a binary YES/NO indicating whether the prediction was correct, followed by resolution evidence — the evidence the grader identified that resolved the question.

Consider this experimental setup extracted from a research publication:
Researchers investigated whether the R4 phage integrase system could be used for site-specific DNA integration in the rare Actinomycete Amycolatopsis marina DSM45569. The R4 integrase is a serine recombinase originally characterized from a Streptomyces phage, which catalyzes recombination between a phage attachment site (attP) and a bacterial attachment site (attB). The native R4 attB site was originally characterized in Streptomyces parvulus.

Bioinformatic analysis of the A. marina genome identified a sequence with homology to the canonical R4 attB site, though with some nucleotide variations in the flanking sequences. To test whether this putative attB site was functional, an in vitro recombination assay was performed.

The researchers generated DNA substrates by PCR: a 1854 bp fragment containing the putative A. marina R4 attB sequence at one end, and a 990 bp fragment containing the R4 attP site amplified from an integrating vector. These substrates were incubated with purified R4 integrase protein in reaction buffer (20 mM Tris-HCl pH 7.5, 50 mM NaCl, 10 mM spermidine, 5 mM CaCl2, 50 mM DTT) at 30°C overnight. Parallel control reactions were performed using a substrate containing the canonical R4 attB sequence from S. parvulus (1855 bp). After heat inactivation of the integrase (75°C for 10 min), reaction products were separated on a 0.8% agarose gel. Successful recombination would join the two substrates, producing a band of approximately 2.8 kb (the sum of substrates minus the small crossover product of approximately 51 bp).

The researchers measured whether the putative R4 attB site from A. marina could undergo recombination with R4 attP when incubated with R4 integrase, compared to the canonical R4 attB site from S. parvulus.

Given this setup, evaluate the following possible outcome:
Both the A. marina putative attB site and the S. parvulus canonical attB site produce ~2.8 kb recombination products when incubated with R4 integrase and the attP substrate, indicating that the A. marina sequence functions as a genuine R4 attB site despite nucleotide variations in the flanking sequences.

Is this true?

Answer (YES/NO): YES